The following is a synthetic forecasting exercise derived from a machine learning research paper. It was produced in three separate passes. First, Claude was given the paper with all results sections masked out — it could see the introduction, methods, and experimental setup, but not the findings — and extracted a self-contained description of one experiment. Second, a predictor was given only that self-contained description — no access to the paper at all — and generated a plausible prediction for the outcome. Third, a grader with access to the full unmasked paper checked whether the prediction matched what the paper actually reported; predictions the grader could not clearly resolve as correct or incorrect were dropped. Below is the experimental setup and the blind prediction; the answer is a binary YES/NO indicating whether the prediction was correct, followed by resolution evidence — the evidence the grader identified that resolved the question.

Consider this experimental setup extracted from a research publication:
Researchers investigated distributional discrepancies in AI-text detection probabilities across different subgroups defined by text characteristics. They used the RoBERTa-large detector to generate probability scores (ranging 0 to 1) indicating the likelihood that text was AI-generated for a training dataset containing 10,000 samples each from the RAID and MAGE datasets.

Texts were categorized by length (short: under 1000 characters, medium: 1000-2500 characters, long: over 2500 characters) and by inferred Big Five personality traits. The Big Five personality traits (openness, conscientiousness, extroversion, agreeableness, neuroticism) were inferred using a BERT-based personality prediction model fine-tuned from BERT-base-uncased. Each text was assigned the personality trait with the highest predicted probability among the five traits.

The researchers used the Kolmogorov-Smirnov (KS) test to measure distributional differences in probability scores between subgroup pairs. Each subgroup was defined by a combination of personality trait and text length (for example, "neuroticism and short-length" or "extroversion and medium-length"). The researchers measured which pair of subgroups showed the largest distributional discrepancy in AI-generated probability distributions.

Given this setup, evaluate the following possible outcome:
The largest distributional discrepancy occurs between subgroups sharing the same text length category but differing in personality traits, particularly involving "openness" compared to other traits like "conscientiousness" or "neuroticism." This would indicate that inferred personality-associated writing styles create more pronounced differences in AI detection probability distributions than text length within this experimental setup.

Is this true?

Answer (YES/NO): NO